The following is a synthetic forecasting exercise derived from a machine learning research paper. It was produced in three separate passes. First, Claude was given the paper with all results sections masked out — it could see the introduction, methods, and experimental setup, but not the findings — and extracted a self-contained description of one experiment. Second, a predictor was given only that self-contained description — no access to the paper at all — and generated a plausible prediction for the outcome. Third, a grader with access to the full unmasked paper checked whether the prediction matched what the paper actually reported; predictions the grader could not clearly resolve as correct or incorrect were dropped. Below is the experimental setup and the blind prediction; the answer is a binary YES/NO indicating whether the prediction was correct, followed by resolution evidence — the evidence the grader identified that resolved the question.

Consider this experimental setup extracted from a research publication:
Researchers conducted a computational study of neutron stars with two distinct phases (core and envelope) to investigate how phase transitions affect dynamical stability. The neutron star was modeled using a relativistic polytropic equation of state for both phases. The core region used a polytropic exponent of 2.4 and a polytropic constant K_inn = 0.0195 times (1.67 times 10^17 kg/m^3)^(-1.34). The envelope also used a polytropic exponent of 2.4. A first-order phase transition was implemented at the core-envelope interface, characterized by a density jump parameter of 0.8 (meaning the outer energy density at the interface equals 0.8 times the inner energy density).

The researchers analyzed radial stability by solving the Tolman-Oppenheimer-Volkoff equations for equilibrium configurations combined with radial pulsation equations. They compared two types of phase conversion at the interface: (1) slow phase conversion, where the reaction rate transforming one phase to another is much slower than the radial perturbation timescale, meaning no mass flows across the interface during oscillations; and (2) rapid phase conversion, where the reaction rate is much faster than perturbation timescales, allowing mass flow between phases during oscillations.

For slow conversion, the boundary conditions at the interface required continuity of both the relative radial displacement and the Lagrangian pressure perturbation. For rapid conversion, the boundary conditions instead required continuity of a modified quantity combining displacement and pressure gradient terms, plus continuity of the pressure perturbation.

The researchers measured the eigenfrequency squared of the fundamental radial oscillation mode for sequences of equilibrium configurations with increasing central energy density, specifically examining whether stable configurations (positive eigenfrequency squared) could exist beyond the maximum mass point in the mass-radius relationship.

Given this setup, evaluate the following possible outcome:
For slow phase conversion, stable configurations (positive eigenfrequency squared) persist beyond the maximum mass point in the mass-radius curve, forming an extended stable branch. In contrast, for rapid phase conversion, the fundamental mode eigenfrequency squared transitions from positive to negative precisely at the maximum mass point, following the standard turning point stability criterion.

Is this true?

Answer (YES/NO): YES